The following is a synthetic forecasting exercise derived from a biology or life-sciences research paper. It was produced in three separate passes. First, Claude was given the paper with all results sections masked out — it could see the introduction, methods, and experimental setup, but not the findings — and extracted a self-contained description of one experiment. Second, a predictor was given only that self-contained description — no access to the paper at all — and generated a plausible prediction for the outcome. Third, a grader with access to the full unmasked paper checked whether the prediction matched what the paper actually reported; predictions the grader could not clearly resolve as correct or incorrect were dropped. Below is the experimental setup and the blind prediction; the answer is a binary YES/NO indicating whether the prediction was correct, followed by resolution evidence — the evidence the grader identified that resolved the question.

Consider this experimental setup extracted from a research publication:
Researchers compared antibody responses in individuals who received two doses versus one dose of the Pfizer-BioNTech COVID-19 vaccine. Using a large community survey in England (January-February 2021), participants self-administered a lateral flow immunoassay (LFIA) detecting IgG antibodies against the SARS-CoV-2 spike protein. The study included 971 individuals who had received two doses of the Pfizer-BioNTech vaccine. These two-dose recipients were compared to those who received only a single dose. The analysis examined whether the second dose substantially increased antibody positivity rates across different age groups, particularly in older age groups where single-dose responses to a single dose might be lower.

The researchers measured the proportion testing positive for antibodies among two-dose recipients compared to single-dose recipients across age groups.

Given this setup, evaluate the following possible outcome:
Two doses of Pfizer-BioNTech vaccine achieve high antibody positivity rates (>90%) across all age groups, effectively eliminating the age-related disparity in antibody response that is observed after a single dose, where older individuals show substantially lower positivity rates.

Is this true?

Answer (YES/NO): NO